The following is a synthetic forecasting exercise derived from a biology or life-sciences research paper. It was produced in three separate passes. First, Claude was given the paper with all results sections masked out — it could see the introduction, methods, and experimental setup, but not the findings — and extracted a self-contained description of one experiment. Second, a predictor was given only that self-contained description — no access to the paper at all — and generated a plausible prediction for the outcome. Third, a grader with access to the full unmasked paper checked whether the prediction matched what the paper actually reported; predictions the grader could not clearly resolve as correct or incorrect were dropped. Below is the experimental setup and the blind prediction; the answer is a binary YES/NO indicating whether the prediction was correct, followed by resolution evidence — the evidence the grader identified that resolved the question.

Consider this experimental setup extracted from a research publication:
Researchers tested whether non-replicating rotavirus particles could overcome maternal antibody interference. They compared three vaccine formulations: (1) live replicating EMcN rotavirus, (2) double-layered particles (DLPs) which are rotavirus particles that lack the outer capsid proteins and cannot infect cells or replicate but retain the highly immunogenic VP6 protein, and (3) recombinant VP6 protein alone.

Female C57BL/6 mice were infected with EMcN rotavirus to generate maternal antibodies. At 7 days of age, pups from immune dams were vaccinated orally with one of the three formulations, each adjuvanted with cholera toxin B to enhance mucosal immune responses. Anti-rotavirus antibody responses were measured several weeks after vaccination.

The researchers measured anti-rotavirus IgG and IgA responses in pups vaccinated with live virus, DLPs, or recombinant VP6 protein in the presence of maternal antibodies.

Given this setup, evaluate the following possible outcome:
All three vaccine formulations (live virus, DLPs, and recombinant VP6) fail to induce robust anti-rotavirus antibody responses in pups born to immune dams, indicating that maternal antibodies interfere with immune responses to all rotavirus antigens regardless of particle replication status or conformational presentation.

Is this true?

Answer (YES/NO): NO